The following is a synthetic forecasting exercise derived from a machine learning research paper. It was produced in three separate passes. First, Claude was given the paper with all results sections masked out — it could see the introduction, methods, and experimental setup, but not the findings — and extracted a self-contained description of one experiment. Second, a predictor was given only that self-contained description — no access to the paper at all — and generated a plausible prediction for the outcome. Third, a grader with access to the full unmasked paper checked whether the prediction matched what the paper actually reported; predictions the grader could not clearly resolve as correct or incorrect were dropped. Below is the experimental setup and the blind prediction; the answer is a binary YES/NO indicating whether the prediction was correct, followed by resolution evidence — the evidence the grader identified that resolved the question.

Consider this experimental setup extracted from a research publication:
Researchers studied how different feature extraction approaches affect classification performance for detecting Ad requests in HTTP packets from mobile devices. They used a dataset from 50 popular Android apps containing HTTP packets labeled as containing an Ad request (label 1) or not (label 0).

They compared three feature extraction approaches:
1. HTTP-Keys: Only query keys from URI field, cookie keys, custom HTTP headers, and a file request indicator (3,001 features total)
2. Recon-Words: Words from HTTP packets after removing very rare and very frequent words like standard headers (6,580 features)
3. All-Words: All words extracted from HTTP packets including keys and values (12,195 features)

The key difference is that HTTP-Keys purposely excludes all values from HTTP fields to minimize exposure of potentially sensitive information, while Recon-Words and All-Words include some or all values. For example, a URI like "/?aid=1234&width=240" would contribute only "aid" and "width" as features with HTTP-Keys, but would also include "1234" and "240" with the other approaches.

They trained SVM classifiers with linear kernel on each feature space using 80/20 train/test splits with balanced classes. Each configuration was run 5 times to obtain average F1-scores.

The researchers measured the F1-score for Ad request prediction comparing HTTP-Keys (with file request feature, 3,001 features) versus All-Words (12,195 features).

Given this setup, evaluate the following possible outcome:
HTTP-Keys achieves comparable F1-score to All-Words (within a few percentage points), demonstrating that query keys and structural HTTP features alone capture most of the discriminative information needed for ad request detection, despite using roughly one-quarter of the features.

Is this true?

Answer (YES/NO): NO